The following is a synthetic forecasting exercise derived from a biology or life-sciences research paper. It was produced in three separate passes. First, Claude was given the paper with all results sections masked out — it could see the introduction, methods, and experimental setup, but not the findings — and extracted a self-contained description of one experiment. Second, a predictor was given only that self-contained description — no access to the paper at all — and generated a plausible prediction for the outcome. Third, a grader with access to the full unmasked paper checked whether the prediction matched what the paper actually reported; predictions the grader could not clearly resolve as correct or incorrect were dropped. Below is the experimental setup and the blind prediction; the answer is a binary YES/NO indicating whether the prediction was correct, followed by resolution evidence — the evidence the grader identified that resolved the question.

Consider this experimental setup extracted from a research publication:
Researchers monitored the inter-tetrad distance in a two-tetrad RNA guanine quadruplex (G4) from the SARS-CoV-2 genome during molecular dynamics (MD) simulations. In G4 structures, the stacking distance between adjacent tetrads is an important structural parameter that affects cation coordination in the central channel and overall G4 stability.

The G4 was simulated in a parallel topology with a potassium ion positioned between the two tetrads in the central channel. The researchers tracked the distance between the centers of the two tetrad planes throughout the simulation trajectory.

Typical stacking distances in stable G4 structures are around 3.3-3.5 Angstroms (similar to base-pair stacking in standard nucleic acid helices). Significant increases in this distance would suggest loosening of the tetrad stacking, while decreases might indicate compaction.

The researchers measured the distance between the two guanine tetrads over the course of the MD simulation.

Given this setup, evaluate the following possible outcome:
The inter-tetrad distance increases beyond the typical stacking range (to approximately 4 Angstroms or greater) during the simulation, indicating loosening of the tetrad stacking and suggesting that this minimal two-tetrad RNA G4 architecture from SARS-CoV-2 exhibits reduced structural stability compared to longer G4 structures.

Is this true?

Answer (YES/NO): NO